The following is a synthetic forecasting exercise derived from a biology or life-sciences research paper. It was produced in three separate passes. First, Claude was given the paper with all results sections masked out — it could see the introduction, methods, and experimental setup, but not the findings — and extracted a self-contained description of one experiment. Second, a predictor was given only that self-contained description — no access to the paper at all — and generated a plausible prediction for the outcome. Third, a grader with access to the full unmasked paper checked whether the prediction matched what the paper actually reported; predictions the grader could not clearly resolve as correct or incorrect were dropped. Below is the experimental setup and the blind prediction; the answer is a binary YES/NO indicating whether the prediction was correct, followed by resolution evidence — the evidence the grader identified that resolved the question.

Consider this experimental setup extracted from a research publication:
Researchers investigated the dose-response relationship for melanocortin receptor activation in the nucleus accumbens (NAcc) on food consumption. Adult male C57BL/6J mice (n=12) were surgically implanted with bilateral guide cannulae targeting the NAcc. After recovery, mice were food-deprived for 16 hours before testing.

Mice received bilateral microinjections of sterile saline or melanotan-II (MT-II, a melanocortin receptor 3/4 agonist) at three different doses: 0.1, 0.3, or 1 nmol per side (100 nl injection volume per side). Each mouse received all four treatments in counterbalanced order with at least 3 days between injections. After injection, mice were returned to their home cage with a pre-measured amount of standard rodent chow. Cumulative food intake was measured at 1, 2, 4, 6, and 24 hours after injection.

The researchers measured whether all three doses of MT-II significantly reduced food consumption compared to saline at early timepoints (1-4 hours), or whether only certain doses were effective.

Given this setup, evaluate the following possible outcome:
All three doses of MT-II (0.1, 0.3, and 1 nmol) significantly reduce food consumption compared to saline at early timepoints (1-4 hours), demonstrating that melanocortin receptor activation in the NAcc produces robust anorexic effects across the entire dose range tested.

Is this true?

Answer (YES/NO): YES